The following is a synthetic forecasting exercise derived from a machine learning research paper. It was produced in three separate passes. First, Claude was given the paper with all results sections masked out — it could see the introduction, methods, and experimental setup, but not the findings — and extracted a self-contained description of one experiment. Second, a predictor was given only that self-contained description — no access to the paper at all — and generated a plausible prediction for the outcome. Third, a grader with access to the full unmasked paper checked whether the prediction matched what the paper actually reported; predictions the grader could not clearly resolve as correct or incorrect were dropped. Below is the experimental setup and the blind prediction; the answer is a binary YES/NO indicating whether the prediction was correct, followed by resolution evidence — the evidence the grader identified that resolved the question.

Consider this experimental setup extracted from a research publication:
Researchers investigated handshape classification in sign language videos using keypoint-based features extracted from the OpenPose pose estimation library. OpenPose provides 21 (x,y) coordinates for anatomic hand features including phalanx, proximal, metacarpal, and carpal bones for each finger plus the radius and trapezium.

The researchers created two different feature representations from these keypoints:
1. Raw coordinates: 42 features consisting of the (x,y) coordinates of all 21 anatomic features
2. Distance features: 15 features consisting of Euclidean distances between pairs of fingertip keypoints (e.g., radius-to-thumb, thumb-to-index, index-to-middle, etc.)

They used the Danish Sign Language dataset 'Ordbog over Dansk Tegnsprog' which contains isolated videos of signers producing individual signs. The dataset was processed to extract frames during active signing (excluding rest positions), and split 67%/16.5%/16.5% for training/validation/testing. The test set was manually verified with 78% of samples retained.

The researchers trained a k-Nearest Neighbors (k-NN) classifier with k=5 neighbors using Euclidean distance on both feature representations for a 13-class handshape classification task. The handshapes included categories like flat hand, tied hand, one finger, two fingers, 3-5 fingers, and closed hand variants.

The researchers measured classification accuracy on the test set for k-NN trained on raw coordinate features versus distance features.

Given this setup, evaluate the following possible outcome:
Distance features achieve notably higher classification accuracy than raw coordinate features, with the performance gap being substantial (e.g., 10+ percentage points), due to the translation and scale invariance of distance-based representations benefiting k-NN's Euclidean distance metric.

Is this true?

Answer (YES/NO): NO